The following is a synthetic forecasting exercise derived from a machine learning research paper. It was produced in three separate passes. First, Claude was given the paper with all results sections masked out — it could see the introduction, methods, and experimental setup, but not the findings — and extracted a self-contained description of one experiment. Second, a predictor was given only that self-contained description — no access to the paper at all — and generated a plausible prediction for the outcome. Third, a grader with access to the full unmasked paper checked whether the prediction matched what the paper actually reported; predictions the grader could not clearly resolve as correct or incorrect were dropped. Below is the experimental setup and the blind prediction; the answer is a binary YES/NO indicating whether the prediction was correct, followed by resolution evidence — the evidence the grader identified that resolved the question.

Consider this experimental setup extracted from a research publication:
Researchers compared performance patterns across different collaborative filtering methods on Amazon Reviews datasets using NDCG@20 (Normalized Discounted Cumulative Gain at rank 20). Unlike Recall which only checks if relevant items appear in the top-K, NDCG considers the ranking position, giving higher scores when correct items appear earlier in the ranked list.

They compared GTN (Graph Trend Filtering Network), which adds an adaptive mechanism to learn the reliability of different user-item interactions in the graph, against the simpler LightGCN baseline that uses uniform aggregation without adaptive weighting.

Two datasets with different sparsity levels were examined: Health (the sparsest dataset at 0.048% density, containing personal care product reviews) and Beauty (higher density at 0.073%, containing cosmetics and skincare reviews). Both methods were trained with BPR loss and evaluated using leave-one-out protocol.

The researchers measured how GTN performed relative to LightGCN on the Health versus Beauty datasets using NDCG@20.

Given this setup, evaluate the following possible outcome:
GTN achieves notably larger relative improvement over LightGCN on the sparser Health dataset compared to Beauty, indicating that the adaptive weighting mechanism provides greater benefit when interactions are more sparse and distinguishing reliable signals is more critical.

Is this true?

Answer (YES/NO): YES